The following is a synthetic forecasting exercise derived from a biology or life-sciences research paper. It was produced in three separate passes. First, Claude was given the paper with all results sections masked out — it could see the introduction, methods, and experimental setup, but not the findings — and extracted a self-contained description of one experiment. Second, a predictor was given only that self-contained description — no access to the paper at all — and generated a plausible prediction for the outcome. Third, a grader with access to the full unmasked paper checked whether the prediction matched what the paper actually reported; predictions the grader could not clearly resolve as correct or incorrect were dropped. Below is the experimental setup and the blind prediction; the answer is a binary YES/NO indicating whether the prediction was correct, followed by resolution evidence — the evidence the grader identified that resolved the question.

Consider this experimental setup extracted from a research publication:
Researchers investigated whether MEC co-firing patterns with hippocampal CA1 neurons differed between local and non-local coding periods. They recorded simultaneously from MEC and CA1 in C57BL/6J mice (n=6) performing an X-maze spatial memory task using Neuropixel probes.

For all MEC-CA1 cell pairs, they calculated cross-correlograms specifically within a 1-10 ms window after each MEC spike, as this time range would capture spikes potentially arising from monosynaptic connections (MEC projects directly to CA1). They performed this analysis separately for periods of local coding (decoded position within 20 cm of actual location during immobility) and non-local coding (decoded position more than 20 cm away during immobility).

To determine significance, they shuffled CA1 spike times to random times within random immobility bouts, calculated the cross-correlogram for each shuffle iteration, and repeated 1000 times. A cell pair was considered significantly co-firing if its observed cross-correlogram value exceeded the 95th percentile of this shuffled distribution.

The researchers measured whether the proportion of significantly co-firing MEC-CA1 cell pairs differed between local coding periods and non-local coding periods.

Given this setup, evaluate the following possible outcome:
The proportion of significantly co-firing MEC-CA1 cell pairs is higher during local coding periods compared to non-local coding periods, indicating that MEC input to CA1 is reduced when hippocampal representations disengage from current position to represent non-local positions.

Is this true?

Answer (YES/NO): YES